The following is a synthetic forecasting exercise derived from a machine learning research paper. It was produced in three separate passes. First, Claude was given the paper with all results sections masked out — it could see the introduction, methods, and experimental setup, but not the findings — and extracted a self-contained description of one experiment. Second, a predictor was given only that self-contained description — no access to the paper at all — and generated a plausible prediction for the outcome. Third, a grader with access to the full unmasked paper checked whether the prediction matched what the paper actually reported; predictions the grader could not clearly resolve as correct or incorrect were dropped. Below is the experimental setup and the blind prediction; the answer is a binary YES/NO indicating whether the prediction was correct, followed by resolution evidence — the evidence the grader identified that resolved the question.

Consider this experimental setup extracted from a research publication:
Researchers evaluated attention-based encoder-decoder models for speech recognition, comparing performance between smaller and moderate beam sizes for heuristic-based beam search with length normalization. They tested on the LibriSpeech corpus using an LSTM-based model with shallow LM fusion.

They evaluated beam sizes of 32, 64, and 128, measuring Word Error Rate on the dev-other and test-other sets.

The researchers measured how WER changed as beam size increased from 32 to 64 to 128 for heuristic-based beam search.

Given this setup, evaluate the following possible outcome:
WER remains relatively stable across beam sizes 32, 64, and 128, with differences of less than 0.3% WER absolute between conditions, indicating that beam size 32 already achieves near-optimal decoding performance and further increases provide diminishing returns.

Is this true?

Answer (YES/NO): NO